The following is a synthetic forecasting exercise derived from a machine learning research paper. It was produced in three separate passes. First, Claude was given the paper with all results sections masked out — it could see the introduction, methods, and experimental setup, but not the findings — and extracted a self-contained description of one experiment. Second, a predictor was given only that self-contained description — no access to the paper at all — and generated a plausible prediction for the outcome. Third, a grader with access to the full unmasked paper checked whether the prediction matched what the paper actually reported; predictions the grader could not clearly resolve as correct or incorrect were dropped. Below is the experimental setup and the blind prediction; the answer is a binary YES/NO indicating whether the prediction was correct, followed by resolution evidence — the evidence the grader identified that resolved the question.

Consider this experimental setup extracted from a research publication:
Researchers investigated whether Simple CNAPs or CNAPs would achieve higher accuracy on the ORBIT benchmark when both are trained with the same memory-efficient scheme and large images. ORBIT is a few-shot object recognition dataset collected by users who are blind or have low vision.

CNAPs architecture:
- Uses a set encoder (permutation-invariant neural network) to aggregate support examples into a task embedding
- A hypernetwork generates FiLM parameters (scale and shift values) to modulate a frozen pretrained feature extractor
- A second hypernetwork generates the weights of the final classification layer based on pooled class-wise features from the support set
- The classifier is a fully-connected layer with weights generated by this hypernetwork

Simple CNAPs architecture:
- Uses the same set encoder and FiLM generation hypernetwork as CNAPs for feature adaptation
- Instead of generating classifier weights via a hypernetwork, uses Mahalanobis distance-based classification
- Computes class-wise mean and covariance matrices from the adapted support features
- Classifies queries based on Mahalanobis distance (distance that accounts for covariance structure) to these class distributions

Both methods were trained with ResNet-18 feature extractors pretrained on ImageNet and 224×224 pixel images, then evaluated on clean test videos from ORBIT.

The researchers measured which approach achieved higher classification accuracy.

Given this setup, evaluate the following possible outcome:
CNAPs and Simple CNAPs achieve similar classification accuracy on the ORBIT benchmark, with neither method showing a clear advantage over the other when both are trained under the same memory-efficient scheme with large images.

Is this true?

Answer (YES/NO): NO